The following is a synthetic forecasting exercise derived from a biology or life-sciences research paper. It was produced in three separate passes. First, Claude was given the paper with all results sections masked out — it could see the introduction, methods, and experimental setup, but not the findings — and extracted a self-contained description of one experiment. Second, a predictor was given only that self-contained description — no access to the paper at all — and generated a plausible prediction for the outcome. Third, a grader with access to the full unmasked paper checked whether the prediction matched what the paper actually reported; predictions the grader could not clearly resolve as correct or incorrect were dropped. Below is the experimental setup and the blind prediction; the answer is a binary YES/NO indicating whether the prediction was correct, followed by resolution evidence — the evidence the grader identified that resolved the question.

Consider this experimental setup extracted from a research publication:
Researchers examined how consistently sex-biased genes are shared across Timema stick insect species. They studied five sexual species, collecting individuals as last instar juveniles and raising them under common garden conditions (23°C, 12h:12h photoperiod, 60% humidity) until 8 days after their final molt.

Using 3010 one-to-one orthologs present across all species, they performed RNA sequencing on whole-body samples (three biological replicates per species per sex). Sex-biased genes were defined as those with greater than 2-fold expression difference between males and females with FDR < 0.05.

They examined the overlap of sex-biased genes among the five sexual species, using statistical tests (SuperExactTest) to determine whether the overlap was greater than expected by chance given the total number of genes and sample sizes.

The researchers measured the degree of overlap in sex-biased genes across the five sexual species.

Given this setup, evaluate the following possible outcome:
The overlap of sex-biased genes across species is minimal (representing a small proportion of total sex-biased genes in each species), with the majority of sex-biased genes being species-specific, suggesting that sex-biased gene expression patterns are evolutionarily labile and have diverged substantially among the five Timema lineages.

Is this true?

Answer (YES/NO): NO